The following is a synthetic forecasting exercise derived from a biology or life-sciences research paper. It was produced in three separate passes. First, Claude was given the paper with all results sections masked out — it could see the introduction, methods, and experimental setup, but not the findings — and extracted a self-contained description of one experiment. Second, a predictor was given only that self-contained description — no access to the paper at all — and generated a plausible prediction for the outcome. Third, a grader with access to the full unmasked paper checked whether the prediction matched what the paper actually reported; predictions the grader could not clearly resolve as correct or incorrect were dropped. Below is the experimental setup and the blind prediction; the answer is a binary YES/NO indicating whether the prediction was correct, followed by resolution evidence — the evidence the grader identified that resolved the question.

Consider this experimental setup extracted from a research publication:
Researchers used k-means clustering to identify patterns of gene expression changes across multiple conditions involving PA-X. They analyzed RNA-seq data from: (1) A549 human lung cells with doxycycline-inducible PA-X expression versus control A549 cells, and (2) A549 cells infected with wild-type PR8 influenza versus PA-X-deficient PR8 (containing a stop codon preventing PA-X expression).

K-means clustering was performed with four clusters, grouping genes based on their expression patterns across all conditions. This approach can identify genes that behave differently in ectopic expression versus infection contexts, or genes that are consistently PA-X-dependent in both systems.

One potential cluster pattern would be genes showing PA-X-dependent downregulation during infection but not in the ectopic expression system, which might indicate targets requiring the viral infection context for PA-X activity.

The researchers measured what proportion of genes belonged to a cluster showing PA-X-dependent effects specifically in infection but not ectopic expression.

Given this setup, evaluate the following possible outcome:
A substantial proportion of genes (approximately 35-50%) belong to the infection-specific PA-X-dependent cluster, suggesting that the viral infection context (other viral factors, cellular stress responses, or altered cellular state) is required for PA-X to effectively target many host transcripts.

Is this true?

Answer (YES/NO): NO